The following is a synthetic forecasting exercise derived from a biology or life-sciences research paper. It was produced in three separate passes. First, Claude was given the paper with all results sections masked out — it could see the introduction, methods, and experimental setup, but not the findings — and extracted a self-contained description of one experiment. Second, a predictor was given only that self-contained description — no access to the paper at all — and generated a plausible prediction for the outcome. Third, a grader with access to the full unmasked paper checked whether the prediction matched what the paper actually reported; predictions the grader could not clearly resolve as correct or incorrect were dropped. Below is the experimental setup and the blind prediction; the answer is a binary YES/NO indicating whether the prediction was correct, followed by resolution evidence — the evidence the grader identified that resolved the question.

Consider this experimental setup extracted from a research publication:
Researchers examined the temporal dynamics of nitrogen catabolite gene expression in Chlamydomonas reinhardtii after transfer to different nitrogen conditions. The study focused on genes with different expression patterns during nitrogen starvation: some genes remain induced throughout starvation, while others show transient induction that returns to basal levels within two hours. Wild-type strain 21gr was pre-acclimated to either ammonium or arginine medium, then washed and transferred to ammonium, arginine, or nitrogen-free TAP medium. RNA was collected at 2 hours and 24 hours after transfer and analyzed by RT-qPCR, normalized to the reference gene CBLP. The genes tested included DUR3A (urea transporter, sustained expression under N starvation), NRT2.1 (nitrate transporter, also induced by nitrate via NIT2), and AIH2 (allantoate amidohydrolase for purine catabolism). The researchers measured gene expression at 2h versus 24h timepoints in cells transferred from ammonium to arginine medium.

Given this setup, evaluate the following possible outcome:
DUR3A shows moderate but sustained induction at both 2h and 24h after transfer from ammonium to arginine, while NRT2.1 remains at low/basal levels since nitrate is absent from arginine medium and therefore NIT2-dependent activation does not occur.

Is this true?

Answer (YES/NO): NO